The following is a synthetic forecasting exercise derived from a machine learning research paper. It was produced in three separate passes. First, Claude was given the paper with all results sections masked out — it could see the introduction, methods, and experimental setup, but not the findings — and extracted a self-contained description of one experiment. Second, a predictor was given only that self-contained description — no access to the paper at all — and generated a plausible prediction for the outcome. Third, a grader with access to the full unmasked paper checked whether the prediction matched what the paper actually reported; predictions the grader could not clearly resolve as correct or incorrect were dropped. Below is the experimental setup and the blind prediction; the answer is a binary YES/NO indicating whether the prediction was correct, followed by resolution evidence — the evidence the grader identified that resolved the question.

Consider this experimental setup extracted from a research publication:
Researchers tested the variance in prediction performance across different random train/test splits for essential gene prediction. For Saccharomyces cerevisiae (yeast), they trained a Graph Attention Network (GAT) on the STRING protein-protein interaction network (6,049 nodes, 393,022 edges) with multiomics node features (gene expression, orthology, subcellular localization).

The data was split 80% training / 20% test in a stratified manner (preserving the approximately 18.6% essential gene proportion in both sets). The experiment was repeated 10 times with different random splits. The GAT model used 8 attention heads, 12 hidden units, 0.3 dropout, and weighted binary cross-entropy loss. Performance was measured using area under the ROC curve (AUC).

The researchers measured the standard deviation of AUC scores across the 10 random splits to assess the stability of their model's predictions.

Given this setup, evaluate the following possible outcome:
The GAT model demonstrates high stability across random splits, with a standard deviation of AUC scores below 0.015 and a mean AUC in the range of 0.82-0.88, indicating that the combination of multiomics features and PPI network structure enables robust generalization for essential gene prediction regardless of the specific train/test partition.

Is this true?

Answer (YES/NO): NO